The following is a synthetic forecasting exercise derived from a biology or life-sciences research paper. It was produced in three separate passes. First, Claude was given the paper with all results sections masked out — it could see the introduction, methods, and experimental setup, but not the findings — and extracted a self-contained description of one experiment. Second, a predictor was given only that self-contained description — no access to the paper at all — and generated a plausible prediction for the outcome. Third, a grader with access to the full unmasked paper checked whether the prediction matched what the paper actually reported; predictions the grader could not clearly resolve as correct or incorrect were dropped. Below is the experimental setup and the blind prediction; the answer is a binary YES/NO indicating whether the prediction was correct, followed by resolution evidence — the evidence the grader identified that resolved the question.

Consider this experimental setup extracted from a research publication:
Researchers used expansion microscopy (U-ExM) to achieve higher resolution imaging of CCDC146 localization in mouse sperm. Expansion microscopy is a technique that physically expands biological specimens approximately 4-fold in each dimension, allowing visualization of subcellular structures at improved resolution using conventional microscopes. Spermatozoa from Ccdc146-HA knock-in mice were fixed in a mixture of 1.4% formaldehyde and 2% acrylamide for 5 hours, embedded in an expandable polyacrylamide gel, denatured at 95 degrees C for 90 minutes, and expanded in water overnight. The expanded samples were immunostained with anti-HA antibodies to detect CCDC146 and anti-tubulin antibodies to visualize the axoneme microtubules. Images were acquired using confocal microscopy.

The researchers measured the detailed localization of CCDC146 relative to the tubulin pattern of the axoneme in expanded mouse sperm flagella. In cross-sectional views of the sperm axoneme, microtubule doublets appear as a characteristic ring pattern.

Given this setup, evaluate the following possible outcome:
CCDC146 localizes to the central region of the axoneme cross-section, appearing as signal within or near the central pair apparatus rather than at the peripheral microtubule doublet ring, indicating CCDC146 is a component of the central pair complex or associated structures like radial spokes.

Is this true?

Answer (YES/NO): NO